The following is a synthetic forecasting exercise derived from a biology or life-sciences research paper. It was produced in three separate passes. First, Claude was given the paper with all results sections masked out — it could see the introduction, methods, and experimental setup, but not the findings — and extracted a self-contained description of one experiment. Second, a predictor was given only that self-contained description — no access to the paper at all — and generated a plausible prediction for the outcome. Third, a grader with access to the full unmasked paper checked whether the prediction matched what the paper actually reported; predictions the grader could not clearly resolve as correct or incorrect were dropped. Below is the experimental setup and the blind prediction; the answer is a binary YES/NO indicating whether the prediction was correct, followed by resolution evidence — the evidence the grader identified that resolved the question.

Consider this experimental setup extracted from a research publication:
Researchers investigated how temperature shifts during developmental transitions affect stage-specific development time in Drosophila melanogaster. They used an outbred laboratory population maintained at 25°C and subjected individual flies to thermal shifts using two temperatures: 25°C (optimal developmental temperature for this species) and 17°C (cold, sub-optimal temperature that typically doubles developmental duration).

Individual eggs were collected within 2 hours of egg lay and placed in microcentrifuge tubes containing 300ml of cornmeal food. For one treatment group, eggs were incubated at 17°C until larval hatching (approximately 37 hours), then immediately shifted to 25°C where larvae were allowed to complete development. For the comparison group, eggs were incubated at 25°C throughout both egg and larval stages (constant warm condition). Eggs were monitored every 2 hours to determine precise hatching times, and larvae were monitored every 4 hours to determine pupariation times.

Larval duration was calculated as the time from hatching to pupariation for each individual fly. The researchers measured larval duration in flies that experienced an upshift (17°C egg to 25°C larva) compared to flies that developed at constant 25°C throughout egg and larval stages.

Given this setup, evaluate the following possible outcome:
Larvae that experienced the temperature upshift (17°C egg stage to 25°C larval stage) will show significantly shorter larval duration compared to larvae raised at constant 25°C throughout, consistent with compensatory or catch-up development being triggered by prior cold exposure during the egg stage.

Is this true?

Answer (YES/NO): YES